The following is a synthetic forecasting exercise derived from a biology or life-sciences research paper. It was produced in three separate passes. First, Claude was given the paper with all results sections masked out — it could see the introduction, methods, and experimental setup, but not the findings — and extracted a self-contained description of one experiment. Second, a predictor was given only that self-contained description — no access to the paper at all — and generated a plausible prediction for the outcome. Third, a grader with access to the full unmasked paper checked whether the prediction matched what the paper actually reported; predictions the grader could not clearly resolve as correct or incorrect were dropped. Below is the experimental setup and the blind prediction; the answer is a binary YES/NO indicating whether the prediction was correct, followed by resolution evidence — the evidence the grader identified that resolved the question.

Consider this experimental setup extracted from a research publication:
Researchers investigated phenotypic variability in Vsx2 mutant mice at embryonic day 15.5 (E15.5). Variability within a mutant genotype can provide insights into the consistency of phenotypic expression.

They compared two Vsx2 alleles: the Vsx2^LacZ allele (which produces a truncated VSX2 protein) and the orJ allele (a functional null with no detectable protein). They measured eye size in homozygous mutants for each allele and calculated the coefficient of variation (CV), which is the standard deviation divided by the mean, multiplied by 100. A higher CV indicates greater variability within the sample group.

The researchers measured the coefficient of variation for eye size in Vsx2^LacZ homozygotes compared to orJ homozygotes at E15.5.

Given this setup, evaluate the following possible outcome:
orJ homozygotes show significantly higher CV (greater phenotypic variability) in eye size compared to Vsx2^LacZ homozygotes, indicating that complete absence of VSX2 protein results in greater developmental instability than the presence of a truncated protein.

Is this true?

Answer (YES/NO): NO